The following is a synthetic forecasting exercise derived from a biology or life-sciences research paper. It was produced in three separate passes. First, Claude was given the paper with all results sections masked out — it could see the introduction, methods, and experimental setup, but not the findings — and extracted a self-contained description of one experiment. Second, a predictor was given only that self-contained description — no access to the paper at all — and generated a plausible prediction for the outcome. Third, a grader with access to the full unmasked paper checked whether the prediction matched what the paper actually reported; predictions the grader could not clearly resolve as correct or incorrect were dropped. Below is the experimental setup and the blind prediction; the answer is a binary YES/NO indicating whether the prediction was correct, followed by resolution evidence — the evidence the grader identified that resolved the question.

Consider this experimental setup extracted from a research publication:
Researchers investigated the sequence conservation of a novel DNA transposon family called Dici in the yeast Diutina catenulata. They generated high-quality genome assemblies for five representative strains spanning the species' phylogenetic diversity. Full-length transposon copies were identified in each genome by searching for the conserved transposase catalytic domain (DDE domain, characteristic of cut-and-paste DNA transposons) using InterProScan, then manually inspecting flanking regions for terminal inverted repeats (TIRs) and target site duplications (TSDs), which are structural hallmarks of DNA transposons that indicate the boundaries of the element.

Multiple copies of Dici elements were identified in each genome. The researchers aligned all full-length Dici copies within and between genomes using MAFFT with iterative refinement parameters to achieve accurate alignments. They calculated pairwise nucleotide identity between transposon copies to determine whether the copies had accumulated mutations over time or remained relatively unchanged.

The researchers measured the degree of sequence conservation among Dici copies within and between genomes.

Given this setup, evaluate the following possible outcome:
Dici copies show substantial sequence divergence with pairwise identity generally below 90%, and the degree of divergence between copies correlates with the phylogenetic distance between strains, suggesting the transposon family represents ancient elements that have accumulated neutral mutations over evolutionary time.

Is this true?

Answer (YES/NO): NO